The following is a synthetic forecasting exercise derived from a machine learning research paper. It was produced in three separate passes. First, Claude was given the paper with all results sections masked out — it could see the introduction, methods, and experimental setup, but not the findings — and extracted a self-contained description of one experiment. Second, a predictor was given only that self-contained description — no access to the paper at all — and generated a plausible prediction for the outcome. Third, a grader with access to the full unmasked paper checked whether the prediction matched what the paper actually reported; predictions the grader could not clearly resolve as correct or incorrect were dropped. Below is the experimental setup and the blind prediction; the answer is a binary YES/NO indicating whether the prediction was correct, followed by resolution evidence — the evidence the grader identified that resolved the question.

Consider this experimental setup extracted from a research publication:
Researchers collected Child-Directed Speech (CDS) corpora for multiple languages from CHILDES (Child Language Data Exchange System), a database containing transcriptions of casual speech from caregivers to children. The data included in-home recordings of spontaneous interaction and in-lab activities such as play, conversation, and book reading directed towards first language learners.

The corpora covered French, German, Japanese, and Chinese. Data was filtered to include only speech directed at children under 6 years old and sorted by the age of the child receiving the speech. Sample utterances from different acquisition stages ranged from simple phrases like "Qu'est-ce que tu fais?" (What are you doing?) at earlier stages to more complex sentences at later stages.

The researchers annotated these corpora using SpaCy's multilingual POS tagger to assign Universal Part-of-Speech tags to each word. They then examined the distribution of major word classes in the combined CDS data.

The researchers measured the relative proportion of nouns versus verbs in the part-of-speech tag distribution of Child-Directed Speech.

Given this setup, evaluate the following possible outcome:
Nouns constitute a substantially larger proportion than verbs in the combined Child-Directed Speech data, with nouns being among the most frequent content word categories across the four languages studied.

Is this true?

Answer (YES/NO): YES